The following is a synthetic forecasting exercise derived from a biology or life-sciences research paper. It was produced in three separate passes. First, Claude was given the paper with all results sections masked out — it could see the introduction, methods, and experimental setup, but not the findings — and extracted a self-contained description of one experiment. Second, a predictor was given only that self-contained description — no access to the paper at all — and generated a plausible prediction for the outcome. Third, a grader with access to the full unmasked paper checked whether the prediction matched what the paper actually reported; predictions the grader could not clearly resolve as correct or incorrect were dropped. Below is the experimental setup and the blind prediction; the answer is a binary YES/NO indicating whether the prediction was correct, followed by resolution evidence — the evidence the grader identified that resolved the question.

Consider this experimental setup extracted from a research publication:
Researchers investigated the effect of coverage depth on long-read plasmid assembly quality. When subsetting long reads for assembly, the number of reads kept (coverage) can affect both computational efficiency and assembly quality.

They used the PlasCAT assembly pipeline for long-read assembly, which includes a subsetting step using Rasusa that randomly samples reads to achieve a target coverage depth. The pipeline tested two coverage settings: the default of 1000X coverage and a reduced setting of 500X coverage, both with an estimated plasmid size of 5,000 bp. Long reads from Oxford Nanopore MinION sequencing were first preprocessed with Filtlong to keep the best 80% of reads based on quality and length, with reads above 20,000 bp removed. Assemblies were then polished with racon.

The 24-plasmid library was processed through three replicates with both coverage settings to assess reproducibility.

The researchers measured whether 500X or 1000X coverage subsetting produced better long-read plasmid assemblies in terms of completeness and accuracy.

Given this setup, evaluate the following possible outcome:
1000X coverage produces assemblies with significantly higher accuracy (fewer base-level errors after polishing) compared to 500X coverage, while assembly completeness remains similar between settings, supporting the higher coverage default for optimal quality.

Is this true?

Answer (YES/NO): NO